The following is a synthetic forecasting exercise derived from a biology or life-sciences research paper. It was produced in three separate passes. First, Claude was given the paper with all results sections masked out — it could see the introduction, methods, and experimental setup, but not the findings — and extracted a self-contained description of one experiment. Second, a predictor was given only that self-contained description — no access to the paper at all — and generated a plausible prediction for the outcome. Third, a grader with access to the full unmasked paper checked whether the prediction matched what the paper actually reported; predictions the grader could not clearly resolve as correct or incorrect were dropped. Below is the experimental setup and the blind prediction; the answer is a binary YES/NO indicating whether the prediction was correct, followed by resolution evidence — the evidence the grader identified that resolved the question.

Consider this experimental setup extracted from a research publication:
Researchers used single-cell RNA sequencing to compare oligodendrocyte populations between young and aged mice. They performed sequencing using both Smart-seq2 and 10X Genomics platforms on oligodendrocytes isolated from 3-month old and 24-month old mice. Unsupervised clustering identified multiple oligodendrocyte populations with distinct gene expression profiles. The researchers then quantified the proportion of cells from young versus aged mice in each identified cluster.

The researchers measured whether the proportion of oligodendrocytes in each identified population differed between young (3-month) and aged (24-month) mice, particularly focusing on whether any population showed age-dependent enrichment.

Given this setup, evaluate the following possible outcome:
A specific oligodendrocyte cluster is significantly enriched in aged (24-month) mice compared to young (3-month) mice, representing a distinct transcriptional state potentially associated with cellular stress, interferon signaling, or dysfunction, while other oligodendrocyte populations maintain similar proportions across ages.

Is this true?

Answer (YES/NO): YES